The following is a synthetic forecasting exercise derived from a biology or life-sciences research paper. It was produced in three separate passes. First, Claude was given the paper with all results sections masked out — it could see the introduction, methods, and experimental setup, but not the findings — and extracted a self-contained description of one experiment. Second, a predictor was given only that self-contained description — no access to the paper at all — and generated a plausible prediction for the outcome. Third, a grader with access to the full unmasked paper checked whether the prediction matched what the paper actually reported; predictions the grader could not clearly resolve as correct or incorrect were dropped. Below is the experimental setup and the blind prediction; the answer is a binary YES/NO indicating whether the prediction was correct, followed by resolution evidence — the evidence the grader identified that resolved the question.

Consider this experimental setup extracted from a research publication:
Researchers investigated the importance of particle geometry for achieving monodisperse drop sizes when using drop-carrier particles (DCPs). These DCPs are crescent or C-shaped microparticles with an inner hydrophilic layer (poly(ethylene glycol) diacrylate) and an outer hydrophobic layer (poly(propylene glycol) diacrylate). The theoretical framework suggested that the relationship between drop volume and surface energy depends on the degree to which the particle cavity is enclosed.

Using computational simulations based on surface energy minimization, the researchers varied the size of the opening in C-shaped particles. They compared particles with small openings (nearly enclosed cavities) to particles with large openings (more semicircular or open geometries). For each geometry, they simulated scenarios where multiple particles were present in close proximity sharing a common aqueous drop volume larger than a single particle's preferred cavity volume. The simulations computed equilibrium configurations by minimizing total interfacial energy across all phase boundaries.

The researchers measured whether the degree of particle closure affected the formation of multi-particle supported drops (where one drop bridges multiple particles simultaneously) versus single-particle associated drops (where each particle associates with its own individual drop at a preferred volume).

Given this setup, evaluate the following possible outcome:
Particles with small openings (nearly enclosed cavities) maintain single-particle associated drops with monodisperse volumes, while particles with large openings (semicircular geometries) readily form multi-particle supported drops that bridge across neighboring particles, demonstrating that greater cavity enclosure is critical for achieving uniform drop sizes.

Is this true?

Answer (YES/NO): YES